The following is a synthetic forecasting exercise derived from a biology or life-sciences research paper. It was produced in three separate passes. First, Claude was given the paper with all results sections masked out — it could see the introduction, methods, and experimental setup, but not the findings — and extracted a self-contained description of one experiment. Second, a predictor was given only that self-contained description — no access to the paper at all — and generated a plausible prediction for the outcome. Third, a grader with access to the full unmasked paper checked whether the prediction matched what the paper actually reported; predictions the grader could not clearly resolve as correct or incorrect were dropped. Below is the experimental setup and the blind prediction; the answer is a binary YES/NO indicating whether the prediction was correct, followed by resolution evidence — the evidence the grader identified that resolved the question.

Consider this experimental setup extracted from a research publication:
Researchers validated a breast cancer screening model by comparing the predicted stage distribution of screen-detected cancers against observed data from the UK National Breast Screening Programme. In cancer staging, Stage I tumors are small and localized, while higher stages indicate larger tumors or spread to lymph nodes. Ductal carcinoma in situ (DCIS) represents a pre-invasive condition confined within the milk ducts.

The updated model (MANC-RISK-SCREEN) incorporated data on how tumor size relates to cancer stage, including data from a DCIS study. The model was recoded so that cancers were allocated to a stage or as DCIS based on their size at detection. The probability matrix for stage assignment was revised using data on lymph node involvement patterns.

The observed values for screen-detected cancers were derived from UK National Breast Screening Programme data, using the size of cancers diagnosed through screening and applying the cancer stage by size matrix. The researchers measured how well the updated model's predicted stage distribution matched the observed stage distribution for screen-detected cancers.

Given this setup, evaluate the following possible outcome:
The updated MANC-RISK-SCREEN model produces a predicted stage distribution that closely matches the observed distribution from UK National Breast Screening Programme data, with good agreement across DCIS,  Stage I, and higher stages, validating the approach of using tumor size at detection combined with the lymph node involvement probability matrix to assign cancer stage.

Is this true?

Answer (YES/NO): YES